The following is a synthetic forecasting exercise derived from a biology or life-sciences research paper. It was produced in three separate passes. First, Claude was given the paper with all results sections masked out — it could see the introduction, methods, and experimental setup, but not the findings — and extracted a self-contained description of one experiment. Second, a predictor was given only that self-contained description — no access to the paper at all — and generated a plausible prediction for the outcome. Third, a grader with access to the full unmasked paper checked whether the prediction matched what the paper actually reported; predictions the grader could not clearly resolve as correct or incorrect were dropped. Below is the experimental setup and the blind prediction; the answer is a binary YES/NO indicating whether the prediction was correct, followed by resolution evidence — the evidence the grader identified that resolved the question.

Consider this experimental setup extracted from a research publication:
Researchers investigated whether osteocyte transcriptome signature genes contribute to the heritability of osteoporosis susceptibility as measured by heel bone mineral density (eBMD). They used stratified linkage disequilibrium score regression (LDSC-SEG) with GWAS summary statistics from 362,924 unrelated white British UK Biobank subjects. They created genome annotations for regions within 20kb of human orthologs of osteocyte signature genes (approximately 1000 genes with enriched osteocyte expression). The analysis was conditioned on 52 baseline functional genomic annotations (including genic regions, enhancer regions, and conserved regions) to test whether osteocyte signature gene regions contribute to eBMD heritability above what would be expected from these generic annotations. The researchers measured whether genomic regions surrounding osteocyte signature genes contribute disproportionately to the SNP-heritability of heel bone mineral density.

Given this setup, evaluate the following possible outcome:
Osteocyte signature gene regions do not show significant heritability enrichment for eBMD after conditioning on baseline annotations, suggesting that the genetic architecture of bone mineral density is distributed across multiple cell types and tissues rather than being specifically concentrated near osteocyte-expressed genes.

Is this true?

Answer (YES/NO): NO